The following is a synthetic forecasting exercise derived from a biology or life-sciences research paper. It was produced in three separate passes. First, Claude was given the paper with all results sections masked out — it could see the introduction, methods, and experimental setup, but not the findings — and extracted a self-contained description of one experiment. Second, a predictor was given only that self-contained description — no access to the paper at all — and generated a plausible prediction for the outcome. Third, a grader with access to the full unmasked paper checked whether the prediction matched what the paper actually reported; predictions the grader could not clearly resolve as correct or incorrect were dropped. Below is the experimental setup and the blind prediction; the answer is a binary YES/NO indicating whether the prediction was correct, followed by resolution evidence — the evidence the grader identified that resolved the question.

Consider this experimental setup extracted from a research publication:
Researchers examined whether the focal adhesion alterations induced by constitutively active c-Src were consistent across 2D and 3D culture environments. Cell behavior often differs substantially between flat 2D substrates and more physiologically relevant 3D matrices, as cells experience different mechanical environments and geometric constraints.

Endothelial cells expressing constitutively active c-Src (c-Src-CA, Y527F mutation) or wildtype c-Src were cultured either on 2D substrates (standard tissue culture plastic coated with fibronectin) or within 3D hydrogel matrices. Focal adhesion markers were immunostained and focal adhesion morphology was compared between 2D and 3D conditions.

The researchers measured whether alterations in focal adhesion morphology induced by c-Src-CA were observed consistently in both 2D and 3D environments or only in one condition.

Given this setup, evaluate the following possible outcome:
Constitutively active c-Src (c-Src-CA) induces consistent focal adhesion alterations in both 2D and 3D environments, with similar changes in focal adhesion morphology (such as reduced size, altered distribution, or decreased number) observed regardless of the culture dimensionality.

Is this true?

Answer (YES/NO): NO